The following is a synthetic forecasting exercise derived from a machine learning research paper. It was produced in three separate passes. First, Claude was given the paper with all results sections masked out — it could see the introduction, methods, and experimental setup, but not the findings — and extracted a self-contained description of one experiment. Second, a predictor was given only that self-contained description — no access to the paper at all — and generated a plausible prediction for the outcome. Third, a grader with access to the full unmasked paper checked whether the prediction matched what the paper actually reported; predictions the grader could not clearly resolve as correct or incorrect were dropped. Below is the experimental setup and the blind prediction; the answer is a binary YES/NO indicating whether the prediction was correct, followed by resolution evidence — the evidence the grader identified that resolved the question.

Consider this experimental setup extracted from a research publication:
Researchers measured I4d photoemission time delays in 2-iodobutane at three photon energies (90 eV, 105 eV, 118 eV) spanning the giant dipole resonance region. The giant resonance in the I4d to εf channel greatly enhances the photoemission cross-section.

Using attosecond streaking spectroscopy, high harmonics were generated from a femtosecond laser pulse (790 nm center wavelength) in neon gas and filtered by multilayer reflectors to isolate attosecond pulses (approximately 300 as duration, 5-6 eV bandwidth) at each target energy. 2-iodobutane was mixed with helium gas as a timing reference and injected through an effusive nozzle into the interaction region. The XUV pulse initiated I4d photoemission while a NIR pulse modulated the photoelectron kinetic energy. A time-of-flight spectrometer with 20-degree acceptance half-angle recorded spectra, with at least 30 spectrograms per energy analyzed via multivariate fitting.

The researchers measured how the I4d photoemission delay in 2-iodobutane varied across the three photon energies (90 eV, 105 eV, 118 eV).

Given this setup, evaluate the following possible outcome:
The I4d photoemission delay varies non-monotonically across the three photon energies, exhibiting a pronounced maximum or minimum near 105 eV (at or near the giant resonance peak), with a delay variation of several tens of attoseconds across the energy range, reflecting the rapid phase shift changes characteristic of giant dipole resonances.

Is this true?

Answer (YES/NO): NO